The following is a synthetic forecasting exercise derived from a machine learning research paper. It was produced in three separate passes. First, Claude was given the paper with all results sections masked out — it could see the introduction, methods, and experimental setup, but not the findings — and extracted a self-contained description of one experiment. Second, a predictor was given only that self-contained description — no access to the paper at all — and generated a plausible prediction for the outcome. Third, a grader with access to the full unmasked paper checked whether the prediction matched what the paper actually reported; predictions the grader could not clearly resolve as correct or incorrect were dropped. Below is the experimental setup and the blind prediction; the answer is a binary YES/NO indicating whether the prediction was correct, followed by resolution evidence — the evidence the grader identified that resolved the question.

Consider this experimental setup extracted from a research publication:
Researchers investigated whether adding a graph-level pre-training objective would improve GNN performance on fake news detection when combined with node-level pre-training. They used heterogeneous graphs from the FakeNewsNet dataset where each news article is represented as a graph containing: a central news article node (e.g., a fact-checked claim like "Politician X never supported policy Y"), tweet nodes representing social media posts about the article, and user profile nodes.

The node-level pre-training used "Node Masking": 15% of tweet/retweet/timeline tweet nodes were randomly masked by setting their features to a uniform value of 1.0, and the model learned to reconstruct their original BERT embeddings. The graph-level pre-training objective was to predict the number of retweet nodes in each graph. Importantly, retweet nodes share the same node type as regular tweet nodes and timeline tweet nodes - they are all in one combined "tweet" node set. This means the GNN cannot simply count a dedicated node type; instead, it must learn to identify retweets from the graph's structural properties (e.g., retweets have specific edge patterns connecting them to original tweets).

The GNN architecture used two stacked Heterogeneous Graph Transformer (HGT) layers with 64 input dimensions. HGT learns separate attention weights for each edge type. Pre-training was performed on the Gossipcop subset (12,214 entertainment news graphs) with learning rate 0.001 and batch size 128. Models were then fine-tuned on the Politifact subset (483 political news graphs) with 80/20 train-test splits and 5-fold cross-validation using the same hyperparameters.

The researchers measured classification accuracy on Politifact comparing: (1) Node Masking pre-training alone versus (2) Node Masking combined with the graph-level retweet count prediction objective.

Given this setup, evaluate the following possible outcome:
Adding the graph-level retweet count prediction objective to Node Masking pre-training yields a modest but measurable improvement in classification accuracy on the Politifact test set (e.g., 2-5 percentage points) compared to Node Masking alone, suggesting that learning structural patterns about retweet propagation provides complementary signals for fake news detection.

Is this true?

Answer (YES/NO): NO